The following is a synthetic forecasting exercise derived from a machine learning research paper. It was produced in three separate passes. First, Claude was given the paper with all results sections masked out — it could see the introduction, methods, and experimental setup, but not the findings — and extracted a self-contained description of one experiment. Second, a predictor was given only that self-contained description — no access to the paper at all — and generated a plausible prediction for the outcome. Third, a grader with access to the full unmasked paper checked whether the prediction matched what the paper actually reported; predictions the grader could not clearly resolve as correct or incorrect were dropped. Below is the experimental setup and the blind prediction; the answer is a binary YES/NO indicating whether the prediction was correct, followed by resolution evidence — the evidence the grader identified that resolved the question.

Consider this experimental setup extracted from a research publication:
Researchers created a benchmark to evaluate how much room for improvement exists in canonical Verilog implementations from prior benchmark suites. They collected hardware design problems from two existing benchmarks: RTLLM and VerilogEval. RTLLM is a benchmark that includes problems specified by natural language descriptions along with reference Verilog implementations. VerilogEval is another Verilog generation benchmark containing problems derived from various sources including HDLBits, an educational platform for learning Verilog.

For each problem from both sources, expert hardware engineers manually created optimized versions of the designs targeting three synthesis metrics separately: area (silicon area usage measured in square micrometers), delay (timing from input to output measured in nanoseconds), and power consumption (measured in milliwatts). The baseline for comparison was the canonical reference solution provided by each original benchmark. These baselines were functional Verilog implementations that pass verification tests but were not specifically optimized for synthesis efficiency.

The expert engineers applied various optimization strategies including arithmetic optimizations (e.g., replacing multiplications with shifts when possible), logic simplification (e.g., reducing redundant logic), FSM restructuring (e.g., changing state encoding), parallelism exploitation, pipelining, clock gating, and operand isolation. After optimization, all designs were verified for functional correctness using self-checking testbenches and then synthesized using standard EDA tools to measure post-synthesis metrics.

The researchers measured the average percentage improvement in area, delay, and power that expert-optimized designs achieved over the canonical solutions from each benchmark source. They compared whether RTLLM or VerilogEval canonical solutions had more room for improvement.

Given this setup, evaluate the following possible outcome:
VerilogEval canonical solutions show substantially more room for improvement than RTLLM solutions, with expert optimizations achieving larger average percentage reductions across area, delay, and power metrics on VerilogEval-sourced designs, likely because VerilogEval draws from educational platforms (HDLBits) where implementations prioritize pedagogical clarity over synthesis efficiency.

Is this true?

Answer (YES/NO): NO